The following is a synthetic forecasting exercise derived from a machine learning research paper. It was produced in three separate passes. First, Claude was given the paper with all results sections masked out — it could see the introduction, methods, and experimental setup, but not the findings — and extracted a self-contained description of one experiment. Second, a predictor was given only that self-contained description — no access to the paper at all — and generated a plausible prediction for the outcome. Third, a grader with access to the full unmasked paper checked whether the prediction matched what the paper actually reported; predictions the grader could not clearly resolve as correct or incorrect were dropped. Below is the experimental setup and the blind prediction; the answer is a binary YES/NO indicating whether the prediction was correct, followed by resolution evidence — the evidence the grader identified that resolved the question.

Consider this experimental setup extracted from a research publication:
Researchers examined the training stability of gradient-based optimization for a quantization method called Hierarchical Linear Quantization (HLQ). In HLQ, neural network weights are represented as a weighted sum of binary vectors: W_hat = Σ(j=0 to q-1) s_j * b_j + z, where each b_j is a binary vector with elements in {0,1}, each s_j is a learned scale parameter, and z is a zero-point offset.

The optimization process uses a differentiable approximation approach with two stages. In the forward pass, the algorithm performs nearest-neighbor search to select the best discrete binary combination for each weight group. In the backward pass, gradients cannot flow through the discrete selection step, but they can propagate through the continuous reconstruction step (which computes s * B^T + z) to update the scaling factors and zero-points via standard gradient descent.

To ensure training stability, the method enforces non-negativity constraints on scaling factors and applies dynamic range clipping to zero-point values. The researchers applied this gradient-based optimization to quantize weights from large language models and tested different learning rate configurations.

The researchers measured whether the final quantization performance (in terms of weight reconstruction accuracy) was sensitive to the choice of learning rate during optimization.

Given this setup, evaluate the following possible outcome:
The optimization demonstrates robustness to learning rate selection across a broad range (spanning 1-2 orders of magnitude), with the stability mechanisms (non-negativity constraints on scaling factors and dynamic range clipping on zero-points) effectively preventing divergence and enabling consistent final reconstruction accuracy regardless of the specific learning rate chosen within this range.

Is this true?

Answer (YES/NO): NO